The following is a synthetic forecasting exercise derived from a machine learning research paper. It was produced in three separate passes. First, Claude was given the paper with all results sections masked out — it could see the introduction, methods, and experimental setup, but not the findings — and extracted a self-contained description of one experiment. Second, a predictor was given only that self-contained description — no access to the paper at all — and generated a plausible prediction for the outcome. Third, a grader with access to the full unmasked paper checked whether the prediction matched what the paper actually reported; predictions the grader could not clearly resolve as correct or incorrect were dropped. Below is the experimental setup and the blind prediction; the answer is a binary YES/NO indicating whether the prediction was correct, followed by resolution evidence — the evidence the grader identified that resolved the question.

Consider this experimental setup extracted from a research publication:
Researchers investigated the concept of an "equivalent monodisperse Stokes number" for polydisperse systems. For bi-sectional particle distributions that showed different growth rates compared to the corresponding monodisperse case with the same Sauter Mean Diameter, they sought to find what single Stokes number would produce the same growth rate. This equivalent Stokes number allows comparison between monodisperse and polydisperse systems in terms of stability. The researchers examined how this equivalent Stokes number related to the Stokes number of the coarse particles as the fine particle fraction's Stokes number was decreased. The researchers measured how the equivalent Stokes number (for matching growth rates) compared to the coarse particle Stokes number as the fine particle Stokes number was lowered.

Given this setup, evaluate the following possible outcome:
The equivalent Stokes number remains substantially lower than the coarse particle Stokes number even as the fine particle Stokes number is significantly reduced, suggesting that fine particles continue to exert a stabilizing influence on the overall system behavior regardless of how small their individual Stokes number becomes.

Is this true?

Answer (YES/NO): NO